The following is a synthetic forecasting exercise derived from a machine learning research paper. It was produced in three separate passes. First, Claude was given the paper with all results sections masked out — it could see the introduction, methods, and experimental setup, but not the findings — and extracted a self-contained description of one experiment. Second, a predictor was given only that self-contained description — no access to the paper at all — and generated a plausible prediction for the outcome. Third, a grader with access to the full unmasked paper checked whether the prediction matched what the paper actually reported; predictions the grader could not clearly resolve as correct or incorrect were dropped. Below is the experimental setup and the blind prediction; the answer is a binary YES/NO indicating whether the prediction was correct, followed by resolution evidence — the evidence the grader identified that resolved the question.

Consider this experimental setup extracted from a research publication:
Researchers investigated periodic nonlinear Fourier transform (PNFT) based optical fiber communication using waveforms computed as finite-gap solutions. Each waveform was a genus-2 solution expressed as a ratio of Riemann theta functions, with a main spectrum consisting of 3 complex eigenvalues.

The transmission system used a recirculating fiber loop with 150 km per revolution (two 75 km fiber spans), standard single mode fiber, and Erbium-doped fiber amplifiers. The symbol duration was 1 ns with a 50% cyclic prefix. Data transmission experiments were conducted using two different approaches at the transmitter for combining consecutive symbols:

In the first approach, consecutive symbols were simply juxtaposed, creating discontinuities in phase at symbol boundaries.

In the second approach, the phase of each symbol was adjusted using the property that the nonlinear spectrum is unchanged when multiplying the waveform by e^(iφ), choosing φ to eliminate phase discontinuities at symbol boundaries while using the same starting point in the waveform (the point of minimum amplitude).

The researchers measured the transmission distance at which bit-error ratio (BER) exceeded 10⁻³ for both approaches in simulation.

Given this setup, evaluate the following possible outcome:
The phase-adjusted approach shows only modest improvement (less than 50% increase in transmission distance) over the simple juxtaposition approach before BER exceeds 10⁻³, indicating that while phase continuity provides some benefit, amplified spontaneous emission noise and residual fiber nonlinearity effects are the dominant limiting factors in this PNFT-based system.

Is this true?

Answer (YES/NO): NO